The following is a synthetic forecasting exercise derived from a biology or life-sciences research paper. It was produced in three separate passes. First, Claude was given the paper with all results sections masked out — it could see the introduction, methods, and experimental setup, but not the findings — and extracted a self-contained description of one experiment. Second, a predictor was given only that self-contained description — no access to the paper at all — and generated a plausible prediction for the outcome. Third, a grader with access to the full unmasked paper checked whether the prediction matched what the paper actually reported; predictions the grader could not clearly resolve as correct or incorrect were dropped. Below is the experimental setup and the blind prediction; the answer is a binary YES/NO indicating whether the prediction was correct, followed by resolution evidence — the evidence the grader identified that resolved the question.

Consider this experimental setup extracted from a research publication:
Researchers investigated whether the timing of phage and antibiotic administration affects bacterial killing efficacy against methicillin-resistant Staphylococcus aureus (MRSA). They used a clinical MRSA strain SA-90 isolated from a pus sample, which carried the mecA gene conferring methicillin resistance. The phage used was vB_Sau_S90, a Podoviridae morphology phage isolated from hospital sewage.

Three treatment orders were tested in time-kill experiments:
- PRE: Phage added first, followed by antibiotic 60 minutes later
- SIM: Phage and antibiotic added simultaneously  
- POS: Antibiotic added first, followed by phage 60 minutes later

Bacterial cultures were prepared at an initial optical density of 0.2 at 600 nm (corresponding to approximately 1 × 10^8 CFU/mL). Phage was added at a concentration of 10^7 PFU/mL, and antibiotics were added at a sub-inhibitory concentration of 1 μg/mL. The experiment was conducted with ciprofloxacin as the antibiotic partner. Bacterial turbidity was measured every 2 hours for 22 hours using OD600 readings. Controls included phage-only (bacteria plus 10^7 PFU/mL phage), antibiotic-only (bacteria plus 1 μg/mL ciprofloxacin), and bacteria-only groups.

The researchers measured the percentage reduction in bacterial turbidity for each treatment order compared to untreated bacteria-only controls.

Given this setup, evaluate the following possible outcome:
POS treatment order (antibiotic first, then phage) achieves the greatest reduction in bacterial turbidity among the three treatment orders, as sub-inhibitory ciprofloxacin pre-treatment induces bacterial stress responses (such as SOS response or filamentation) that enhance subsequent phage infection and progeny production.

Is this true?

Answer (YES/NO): NO